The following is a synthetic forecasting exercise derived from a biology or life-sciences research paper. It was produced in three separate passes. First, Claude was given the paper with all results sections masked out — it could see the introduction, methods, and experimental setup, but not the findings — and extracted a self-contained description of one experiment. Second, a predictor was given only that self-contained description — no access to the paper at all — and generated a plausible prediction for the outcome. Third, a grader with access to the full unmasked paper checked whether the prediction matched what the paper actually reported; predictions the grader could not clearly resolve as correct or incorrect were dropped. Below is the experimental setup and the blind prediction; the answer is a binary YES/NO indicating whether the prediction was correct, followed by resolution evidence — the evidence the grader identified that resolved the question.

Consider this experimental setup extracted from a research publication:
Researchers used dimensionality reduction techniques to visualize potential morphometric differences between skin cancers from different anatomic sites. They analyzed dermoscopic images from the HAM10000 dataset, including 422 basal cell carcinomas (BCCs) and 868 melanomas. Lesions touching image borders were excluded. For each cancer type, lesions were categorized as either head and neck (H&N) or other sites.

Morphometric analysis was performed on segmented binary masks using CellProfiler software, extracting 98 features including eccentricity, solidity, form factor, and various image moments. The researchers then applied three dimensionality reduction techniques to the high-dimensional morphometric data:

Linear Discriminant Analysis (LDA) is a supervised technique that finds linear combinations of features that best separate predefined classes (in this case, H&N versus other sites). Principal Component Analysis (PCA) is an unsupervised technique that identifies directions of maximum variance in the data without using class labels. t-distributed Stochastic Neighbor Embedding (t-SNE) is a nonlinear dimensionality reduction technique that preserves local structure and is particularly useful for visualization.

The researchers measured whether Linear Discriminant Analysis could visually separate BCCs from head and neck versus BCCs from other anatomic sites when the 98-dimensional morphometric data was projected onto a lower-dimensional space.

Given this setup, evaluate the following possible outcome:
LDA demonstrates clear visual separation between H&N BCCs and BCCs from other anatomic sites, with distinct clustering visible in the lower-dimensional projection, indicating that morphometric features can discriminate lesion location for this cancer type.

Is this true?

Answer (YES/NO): NO